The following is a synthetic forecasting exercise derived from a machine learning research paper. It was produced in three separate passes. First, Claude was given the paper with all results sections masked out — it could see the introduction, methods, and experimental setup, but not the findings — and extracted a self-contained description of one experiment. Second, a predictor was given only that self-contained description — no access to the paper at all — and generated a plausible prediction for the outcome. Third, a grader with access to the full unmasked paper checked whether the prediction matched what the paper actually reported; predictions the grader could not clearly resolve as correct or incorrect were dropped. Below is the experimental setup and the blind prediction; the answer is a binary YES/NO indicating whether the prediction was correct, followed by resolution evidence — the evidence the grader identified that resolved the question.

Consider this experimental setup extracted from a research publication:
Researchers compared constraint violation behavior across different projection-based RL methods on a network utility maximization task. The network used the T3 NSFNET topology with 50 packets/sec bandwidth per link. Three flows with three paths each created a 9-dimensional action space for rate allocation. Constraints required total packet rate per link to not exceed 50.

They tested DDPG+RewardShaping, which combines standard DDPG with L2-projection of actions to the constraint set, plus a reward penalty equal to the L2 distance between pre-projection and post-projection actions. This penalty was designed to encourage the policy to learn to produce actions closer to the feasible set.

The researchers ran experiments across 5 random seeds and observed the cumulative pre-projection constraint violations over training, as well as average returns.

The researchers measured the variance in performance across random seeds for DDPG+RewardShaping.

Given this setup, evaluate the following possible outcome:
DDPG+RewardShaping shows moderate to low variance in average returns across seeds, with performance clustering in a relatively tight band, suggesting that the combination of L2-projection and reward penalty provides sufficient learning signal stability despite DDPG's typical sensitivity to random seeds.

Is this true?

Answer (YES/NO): NO